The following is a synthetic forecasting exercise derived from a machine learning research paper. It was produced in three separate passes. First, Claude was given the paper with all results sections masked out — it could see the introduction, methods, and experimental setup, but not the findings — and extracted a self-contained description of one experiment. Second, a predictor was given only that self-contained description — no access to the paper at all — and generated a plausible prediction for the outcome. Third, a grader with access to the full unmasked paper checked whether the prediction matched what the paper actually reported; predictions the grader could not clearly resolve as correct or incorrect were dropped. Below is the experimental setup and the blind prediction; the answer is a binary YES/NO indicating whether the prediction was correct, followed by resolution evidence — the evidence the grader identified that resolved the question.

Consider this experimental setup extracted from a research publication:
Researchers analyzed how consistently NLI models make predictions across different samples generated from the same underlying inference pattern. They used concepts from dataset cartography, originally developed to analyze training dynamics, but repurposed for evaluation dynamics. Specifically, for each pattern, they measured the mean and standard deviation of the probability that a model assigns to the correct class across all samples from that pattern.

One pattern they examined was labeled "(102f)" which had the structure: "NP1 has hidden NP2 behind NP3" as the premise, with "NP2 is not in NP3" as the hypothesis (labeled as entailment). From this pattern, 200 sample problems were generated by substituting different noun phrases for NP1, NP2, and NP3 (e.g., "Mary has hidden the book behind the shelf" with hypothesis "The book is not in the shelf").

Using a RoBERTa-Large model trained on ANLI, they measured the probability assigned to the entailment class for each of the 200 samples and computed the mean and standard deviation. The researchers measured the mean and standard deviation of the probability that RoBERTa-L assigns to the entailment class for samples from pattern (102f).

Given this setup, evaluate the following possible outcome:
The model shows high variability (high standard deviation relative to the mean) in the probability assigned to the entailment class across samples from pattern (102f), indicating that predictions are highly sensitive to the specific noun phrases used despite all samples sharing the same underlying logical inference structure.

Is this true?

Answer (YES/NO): YES